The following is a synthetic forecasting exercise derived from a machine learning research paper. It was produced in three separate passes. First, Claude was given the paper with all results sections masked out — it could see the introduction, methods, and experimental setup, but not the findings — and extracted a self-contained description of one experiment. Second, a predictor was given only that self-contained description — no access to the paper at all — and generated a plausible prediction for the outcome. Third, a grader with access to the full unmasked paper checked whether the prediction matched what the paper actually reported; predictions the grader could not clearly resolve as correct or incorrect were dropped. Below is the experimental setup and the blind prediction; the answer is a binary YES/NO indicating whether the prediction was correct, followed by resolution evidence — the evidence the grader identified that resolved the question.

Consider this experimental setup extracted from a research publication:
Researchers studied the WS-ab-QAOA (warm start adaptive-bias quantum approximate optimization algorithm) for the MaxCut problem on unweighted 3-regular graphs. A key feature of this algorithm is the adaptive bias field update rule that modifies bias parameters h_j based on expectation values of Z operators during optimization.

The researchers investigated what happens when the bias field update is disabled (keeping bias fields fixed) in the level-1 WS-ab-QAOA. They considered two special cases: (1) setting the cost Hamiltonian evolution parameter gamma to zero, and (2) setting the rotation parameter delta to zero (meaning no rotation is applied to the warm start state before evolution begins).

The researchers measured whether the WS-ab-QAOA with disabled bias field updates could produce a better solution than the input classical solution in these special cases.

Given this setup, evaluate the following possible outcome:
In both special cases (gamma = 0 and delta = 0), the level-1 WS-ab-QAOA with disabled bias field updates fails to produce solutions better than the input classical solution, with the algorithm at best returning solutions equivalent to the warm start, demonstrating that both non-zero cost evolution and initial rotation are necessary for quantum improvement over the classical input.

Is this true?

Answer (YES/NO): YES